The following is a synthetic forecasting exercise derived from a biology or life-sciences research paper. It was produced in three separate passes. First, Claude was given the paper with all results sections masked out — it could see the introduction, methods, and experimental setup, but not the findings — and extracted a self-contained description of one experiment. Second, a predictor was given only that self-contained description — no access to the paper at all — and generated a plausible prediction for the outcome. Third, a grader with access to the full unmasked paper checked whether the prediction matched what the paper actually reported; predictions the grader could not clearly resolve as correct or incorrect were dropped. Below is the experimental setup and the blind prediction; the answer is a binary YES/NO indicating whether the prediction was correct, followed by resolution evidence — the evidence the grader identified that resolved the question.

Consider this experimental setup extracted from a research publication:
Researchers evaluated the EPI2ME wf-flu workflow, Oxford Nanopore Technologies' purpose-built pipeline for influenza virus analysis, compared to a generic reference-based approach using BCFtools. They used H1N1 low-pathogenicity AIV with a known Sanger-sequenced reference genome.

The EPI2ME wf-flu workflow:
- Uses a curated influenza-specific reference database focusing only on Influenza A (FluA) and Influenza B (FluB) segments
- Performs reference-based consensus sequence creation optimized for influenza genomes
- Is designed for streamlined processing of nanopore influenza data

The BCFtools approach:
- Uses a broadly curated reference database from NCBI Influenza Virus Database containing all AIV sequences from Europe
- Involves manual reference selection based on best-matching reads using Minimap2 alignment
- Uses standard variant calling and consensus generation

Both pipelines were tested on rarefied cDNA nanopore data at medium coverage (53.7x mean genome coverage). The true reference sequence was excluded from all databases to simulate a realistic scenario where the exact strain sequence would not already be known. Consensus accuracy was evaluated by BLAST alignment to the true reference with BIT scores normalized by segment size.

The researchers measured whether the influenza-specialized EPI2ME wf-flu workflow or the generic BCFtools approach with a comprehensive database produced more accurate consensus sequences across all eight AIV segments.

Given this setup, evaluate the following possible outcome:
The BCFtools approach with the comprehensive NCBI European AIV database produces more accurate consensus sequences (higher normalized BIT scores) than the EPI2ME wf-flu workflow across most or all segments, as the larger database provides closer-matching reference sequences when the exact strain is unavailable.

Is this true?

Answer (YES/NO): YES